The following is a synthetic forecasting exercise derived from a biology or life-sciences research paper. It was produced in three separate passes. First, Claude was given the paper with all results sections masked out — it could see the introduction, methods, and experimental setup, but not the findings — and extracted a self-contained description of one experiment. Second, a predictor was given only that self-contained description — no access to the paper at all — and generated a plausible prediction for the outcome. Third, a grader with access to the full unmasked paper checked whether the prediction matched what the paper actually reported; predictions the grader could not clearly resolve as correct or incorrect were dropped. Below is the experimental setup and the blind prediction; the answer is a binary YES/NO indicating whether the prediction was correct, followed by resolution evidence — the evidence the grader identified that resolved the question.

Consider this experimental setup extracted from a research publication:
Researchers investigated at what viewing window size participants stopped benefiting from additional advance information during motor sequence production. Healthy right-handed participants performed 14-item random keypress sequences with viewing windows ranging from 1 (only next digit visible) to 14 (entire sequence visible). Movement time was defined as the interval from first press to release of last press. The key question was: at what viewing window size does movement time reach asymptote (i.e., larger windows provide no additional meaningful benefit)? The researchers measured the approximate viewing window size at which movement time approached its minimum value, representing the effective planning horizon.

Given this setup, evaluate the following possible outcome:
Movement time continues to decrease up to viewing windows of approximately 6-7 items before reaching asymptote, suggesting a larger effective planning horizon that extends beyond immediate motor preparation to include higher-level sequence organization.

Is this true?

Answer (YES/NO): NO